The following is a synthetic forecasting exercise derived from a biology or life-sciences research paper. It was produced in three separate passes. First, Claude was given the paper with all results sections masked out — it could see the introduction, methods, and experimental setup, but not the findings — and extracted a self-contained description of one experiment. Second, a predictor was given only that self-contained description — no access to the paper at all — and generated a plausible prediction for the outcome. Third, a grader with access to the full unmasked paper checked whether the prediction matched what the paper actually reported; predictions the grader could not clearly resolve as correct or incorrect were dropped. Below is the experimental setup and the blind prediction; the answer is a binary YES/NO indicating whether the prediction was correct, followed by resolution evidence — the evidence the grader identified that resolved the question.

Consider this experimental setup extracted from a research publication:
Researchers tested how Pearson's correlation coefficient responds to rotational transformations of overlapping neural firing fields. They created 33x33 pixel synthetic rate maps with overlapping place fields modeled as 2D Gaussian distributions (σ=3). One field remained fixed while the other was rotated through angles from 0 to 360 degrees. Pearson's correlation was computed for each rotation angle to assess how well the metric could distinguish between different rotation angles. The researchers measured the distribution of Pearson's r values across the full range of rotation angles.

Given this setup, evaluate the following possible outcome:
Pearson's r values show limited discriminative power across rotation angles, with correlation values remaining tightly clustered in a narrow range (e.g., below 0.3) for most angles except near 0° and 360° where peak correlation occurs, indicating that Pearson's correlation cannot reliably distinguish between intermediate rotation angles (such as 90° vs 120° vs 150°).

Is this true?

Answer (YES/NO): YES